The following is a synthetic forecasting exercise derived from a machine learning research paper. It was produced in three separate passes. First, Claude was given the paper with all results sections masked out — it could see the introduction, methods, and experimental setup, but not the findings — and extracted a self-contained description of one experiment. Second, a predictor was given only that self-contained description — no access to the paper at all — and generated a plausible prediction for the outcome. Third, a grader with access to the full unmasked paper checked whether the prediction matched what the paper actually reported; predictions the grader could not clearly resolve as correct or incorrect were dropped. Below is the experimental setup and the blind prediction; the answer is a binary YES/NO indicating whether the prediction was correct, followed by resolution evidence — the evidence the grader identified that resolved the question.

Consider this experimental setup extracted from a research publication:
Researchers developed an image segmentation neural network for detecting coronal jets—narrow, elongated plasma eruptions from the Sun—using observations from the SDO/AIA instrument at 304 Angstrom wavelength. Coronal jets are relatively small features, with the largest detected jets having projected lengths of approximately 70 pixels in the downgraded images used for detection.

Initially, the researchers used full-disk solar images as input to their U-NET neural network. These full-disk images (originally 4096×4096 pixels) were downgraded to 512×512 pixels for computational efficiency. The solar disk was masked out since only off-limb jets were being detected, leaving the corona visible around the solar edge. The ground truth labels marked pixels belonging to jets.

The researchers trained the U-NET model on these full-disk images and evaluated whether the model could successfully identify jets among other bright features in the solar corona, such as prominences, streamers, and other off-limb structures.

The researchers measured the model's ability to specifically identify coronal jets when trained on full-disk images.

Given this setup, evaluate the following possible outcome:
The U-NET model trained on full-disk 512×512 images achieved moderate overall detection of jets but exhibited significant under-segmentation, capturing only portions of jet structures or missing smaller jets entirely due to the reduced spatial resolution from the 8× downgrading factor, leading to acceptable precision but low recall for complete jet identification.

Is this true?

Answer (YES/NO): NO